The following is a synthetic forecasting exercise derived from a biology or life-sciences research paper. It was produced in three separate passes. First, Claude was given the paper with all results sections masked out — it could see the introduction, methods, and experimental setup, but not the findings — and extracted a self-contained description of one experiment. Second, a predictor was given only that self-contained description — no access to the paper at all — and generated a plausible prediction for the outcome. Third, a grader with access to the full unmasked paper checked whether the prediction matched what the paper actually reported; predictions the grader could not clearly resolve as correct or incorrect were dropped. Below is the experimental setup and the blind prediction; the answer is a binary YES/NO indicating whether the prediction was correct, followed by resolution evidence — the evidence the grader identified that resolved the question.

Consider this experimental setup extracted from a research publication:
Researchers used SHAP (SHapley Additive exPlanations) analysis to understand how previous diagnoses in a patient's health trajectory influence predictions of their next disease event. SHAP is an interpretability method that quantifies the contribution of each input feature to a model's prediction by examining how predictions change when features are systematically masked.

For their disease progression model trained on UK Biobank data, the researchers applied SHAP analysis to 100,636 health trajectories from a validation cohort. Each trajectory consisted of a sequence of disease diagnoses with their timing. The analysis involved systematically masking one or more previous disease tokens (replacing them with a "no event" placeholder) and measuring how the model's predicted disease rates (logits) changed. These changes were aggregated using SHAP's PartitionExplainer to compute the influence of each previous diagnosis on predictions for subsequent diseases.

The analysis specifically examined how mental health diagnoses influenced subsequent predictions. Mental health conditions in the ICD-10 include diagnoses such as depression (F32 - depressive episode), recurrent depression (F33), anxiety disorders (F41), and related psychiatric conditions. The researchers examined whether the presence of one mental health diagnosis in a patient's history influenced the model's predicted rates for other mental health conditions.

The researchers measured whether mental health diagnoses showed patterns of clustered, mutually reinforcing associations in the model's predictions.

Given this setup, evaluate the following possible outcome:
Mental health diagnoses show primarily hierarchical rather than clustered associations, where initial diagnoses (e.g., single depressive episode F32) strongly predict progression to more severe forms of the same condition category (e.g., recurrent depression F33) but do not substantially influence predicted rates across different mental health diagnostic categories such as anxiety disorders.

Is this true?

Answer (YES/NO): NO